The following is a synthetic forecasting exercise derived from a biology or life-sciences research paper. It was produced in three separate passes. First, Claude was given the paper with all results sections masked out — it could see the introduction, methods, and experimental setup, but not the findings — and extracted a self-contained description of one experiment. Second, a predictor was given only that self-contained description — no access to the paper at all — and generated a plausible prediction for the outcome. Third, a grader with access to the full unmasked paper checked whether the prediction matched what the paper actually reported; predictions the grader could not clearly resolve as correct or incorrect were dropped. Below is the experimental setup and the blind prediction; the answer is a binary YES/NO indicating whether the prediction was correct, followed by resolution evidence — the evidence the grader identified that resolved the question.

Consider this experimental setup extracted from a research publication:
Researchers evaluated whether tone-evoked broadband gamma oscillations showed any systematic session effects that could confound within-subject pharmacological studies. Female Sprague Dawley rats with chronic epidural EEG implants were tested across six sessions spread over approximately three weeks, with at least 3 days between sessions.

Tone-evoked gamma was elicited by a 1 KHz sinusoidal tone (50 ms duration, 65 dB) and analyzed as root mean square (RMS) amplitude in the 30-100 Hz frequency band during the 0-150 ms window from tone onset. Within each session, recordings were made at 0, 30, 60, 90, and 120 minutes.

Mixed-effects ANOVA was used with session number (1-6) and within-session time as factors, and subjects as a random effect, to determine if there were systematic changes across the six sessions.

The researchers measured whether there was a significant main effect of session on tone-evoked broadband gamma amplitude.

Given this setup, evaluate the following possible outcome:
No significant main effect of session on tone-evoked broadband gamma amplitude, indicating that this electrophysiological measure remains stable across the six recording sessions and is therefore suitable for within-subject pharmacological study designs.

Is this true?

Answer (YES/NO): YES